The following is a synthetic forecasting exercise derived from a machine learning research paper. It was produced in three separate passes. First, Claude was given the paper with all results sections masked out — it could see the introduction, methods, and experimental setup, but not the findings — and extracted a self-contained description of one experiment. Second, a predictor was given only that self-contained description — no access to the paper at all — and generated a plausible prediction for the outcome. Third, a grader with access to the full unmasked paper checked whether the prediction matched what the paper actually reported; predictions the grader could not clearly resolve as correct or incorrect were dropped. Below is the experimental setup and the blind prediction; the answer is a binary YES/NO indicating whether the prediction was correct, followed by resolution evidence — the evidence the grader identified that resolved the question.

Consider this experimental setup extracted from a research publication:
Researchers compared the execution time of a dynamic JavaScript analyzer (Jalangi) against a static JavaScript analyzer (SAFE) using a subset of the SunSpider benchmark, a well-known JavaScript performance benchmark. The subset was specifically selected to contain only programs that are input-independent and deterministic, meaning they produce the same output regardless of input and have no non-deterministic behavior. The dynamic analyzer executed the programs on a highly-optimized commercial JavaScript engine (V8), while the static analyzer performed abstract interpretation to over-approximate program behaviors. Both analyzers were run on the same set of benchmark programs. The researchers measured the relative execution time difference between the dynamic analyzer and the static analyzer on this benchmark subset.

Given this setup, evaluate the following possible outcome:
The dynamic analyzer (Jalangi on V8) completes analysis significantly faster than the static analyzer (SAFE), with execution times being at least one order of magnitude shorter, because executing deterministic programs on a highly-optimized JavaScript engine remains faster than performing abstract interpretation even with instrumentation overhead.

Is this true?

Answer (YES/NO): YES